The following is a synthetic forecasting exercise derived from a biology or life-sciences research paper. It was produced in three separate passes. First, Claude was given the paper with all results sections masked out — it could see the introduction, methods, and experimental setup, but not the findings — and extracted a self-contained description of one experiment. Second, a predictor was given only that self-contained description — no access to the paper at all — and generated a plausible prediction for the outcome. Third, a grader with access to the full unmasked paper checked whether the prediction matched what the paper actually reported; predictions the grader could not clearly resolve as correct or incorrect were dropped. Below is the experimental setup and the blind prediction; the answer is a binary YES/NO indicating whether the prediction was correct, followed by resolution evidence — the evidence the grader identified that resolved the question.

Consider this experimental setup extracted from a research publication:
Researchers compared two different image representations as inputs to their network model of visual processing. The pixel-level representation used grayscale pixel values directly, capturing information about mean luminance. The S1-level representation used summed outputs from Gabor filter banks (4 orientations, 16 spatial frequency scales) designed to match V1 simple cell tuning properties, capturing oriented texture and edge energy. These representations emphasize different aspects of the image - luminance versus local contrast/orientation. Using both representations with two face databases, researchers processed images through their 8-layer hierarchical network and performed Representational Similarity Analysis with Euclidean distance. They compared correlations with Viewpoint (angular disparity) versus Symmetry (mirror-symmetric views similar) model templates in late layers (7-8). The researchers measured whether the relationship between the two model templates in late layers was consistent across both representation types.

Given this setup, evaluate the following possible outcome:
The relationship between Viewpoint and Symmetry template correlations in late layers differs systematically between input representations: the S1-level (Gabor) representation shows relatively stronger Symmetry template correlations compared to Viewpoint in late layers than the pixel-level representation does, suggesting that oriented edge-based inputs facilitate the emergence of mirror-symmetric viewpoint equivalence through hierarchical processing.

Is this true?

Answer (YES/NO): NO